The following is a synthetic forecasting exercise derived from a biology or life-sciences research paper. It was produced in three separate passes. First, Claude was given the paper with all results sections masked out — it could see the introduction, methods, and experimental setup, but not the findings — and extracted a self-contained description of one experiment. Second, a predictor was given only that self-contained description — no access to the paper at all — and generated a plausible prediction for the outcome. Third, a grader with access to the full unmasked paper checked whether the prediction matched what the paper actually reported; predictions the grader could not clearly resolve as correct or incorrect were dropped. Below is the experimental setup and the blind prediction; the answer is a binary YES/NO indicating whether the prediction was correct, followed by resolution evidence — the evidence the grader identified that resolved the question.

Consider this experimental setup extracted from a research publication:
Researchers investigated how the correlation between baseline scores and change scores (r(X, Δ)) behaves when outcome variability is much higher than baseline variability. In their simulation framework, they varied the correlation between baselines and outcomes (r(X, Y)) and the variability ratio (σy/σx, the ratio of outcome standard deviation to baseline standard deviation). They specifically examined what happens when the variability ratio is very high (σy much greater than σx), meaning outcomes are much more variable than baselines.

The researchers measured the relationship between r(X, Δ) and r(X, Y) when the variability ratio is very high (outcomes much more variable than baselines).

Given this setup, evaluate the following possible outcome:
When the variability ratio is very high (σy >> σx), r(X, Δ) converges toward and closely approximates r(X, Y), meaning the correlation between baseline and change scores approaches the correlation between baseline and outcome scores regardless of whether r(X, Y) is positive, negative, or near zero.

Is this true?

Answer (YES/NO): YES